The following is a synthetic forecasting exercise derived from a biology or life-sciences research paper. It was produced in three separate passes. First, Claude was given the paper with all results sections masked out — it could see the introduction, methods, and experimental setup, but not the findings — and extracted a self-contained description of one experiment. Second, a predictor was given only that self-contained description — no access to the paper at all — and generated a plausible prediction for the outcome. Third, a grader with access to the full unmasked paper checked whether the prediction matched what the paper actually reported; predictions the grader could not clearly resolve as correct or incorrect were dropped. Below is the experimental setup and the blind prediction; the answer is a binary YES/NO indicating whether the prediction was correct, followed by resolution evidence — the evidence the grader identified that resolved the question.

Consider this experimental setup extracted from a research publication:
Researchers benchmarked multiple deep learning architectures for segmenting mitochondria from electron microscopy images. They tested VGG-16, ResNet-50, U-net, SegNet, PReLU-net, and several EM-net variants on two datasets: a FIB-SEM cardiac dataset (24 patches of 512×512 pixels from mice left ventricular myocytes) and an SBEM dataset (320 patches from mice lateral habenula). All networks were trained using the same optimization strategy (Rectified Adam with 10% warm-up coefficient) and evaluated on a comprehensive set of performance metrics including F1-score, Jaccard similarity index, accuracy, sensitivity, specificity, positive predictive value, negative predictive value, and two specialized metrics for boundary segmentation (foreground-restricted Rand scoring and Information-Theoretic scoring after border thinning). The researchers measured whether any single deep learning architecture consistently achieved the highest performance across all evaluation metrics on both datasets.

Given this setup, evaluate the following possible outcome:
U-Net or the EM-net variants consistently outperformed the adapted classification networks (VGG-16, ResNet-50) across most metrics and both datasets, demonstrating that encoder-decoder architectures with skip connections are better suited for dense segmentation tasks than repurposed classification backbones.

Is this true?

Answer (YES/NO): NO